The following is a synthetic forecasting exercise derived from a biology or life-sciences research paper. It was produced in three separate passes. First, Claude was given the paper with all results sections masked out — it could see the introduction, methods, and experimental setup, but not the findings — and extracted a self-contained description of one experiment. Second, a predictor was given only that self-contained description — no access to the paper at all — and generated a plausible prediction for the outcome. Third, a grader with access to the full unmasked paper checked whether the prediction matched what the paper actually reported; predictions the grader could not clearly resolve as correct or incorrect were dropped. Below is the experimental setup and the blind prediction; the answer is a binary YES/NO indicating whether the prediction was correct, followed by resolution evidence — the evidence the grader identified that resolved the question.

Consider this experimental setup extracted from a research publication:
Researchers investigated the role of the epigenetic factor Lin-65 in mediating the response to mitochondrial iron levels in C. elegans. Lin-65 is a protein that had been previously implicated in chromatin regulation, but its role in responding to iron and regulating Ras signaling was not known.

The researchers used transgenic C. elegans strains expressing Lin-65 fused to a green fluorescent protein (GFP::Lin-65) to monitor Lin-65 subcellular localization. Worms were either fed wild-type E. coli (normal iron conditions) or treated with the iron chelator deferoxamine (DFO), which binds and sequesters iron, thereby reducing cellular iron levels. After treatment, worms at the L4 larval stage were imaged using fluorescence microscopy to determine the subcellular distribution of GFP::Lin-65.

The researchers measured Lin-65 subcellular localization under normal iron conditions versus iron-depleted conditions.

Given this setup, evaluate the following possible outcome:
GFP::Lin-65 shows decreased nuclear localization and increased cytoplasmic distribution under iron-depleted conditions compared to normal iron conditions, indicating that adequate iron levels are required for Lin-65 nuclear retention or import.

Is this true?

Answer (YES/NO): NO